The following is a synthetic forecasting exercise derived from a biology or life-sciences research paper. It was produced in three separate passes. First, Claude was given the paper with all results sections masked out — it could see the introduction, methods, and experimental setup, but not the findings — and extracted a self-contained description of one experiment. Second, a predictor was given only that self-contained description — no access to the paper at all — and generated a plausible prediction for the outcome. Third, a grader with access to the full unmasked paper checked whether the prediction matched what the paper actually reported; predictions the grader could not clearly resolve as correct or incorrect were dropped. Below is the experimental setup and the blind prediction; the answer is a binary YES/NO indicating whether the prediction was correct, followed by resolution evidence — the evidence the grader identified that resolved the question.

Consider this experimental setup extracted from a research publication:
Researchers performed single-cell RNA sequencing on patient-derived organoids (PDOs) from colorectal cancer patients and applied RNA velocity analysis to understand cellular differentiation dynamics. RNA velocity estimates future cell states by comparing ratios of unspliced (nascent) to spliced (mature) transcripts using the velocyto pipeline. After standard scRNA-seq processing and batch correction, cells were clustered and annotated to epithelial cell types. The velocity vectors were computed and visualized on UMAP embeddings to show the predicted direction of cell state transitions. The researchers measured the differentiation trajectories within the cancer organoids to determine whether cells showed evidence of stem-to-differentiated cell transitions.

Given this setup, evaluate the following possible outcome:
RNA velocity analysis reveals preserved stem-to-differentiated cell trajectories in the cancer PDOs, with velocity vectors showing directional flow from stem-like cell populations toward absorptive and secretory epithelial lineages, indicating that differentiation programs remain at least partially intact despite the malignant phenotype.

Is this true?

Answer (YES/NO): YES